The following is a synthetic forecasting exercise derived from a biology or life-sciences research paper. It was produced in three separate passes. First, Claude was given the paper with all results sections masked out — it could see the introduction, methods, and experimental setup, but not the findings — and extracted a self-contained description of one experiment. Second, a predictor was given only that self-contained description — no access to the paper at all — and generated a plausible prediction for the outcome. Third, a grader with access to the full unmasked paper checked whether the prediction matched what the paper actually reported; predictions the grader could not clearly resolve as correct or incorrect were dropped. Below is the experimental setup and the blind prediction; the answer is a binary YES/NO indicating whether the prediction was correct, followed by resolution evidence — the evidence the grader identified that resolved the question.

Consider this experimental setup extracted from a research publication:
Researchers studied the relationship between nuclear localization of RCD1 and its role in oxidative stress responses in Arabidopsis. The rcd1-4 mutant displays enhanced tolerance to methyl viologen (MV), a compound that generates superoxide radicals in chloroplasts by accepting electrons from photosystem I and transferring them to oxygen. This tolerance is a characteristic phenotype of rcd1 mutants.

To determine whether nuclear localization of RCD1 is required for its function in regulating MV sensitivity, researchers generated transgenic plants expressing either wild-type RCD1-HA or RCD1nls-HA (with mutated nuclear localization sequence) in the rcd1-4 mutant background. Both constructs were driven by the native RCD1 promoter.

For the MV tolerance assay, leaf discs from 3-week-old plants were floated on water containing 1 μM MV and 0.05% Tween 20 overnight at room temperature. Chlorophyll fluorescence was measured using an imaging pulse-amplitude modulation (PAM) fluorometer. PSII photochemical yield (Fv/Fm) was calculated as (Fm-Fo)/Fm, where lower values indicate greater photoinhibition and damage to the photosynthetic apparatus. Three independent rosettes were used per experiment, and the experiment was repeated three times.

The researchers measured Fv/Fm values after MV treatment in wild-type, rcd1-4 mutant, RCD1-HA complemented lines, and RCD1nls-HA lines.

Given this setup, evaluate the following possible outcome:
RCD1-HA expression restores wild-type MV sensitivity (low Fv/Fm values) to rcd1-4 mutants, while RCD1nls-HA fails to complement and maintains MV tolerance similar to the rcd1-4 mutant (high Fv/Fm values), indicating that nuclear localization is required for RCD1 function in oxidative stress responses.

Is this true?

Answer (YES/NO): YES